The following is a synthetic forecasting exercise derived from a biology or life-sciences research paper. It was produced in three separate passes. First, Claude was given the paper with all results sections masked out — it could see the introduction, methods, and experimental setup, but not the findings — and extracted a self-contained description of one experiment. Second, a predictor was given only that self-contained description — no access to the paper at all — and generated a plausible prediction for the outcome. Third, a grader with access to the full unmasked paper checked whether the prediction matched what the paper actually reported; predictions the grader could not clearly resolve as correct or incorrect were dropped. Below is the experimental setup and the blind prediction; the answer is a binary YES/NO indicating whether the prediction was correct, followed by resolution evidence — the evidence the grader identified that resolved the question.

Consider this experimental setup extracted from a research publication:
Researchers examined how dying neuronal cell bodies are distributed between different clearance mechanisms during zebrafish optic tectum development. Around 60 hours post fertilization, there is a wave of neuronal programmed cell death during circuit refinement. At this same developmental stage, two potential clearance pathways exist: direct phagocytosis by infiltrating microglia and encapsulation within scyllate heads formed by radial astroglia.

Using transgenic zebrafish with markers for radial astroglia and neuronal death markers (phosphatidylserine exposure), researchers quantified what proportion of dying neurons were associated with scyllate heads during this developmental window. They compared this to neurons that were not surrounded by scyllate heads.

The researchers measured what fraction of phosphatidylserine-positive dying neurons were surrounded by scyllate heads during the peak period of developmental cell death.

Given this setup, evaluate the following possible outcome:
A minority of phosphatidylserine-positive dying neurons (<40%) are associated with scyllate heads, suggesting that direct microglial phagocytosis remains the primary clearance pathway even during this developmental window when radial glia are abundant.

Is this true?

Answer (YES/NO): NO